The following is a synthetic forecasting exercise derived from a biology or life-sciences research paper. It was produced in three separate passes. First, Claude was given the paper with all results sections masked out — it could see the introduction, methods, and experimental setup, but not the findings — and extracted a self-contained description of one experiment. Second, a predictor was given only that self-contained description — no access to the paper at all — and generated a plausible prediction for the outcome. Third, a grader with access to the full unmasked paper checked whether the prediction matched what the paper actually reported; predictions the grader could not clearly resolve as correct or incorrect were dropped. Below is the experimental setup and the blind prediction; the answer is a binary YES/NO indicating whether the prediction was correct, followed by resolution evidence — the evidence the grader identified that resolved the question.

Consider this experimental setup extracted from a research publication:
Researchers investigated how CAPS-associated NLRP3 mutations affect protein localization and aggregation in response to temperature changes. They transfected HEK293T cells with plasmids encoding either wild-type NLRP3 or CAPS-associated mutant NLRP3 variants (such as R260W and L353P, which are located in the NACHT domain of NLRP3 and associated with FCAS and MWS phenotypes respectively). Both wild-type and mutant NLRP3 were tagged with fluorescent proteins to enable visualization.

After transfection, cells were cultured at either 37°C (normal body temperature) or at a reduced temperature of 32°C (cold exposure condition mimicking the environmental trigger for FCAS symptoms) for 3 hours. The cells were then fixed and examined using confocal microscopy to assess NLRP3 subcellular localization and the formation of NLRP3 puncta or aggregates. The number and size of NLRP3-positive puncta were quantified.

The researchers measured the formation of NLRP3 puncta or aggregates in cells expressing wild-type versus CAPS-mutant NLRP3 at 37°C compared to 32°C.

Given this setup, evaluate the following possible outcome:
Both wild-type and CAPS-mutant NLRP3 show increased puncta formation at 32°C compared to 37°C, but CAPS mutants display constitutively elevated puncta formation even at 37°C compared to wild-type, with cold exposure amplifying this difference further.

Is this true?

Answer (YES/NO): NO